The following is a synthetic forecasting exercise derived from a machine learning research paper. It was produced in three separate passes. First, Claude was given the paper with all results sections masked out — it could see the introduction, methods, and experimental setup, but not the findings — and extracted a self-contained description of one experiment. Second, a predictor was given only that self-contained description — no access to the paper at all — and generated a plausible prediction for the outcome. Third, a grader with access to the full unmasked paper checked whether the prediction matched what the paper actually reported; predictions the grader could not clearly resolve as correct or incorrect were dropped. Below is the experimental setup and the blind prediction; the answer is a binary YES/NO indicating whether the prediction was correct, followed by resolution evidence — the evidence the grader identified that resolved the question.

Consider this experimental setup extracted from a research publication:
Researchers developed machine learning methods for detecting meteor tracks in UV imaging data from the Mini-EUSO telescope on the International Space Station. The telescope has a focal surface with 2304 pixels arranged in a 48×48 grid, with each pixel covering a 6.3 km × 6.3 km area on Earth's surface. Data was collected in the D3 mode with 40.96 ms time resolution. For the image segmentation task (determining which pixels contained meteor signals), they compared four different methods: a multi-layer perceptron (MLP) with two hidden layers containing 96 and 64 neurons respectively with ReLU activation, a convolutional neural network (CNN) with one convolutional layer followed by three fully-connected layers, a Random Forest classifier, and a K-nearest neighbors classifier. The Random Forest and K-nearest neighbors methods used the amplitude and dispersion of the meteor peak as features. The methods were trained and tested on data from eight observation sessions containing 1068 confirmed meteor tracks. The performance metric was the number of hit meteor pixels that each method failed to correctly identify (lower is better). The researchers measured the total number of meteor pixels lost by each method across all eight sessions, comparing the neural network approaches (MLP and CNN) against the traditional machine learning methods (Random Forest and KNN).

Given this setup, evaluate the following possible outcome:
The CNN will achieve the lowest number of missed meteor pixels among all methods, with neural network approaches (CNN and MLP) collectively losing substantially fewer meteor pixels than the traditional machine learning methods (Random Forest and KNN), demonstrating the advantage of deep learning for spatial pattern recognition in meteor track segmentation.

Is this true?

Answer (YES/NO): NO